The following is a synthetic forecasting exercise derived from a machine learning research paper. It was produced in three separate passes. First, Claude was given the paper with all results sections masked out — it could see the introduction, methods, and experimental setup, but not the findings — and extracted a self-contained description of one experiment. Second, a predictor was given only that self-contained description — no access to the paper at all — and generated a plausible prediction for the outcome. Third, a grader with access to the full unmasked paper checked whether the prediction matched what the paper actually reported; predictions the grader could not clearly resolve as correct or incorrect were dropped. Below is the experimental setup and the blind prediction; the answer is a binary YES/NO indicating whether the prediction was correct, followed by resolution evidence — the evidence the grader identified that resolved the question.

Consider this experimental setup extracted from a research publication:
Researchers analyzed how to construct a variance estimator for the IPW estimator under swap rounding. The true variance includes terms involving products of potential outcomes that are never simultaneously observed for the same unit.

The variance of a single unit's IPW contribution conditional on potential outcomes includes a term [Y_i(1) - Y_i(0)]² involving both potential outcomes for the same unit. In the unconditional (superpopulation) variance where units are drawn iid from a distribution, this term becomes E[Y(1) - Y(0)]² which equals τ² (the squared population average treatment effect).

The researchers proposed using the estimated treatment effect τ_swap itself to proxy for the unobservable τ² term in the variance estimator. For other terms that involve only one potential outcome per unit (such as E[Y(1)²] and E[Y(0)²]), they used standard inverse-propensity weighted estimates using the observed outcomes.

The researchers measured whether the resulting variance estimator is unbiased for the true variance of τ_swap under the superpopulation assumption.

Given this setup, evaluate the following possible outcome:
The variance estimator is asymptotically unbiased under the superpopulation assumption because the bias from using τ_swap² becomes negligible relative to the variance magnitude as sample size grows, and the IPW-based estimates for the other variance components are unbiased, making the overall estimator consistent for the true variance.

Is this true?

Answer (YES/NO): NO